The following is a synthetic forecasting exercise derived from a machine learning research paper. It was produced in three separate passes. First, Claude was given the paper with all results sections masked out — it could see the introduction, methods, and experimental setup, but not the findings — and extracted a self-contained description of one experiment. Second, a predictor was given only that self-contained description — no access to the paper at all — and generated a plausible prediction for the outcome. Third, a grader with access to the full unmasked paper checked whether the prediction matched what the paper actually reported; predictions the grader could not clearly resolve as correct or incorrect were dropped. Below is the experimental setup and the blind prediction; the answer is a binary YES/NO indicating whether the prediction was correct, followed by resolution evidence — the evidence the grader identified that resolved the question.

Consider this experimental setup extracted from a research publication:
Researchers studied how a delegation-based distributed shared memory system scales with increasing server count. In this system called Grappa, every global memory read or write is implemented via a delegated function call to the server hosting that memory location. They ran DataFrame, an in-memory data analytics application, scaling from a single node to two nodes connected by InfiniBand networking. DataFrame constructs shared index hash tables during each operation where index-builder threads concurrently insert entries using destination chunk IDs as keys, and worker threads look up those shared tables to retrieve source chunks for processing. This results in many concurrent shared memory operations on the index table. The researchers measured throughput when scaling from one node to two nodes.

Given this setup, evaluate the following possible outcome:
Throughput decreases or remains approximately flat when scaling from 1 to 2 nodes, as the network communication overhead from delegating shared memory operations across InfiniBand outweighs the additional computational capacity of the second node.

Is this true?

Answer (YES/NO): YES